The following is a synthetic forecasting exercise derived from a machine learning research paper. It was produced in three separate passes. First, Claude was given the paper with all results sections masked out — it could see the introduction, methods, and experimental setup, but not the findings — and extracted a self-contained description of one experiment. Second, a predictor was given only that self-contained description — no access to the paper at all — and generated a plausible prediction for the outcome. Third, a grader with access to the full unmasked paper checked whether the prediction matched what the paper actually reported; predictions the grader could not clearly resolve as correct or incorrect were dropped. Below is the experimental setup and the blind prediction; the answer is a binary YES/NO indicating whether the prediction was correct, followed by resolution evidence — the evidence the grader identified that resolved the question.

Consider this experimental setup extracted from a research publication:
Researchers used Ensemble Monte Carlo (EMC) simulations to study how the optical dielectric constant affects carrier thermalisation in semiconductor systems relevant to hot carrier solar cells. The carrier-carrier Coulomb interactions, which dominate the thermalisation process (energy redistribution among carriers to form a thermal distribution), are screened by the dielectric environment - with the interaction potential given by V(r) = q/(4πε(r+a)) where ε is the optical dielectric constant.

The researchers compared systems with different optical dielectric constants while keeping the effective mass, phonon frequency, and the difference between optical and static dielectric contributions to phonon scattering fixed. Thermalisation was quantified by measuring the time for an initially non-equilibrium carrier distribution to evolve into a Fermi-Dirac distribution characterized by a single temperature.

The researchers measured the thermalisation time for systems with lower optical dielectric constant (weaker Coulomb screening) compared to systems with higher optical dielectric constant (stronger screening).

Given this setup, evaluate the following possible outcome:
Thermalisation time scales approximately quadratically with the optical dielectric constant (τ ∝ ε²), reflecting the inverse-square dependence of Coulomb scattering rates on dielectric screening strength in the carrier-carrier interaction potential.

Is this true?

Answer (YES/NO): YES